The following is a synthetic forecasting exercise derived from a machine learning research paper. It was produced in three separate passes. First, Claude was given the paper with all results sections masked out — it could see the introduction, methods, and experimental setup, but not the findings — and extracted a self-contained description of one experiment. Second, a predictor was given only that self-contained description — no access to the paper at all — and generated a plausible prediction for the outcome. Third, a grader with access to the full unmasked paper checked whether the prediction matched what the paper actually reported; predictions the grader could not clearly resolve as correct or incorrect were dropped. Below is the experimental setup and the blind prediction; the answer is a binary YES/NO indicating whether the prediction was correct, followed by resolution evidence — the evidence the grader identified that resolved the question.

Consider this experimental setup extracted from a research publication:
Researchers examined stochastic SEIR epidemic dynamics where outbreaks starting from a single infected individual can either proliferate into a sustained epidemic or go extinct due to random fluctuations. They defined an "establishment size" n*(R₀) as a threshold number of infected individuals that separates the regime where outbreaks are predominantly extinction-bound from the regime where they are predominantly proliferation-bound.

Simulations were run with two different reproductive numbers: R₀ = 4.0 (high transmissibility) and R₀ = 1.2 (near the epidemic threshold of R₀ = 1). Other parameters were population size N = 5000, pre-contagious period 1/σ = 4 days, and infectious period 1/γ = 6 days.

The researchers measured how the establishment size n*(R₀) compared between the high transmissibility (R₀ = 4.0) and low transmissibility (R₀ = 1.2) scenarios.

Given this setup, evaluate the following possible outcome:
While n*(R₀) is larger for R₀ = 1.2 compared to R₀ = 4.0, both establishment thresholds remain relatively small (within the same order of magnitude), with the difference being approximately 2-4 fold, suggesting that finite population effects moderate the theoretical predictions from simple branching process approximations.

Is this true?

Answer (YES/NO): NO